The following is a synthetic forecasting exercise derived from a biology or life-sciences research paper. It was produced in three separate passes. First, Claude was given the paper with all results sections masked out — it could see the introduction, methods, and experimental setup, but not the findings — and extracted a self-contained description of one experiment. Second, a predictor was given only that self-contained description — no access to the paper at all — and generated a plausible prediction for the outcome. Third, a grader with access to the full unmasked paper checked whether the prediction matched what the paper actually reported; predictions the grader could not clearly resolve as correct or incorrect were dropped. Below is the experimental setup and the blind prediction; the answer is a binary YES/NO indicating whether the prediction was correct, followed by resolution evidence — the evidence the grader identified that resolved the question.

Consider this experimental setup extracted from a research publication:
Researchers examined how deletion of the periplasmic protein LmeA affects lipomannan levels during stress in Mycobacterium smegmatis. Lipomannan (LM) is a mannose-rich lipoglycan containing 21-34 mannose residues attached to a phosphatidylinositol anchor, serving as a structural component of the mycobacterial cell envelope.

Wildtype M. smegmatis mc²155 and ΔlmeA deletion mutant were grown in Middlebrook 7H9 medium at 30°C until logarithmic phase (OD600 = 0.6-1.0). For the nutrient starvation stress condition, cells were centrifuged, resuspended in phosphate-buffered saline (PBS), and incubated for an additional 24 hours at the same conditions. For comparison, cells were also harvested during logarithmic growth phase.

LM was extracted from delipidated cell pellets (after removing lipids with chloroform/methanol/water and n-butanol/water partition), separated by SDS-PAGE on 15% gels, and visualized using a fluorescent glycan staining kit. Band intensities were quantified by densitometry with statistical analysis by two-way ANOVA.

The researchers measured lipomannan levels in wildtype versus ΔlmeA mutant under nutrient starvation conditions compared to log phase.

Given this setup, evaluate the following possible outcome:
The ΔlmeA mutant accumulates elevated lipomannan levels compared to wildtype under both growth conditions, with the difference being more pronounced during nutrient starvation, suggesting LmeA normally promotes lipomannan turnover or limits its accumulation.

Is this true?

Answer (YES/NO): NO